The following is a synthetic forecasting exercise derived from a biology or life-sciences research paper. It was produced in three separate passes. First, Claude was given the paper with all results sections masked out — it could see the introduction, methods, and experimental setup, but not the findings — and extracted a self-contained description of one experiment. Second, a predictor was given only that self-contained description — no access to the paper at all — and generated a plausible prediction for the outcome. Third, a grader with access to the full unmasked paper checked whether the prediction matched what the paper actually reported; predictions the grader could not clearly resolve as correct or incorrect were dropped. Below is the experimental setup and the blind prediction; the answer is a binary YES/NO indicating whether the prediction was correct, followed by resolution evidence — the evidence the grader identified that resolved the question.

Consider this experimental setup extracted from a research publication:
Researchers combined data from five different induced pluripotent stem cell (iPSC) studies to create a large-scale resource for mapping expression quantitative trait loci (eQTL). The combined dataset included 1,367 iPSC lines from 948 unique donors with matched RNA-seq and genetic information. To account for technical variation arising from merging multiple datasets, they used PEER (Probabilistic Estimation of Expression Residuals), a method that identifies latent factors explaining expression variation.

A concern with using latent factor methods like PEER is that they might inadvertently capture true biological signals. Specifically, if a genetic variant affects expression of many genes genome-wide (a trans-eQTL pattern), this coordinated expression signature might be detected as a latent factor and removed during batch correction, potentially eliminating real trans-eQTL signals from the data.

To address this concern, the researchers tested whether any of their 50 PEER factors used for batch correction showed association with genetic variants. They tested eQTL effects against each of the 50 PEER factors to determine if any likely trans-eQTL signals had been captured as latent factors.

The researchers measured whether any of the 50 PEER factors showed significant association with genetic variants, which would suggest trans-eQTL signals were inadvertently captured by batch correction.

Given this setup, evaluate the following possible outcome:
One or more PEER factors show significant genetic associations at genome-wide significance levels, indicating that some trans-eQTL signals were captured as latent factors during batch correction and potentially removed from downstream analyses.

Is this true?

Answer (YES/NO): NO